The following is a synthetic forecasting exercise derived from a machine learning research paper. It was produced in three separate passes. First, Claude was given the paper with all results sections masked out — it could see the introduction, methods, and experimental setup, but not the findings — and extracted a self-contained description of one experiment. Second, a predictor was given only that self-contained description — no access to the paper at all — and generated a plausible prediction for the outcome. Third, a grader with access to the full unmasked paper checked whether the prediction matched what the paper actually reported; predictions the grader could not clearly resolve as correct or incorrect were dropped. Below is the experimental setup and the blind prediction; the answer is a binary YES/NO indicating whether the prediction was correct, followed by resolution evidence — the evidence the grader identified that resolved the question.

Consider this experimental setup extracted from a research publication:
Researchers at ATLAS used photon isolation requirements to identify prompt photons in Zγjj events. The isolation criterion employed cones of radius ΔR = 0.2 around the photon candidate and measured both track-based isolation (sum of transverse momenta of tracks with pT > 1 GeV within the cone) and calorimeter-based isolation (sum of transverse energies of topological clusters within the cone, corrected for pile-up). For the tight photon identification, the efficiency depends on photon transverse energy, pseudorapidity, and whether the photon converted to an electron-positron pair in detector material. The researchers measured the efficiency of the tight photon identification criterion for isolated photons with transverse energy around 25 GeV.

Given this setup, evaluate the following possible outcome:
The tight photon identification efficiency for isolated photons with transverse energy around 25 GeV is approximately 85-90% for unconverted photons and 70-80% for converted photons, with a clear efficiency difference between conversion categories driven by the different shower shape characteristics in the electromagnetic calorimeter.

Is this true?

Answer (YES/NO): NO